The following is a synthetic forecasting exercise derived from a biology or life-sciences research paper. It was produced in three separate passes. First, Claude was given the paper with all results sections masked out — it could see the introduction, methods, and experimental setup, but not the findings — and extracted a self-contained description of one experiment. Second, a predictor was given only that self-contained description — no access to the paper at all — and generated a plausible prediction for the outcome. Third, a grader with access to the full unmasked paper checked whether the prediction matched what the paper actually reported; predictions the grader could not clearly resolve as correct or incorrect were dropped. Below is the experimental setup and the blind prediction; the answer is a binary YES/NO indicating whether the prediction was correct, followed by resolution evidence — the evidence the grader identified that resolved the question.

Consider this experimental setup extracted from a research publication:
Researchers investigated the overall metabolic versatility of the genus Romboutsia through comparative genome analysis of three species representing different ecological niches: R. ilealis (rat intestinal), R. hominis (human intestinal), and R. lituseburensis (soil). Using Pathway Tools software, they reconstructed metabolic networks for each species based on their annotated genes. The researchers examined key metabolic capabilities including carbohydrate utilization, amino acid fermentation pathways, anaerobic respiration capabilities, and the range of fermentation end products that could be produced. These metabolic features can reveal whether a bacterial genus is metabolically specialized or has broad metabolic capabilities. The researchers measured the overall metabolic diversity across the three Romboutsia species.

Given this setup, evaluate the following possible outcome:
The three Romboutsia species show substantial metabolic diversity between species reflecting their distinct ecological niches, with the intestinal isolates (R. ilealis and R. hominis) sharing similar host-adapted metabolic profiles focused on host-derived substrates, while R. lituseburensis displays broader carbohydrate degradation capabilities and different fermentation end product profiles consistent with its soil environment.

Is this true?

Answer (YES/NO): NO